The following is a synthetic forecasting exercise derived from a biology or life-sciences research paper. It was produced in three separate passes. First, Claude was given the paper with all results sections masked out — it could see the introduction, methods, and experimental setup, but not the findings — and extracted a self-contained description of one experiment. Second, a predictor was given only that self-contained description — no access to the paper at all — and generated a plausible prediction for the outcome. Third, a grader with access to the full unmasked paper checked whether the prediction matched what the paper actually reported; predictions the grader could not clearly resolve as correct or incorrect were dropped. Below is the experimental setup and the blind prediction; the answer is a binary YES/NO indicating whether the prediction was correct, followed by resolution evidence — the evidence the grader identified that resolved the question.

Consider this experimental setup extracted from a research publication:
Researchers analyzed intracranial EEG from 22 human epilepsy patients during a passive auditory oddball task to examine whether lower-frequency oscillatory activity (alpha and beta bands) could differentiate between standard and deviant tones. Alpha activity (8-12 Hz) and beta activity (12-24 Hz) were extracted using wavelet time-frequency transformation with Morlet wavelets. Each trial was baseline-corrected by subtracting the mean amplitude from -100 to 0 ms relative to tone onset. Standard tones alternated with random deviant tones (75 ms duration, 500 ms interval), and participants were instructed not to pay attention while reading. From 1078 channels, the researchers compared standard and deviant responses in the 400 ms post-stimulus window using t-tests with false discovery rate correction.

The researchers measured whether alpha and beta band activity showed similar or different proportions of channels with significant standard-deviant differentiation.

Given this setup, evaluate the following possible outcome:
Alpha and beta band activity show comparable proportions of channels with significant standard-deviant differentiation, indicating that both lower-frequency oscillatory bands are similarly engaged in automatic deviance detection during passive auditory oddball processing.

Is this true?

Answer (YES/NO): NO